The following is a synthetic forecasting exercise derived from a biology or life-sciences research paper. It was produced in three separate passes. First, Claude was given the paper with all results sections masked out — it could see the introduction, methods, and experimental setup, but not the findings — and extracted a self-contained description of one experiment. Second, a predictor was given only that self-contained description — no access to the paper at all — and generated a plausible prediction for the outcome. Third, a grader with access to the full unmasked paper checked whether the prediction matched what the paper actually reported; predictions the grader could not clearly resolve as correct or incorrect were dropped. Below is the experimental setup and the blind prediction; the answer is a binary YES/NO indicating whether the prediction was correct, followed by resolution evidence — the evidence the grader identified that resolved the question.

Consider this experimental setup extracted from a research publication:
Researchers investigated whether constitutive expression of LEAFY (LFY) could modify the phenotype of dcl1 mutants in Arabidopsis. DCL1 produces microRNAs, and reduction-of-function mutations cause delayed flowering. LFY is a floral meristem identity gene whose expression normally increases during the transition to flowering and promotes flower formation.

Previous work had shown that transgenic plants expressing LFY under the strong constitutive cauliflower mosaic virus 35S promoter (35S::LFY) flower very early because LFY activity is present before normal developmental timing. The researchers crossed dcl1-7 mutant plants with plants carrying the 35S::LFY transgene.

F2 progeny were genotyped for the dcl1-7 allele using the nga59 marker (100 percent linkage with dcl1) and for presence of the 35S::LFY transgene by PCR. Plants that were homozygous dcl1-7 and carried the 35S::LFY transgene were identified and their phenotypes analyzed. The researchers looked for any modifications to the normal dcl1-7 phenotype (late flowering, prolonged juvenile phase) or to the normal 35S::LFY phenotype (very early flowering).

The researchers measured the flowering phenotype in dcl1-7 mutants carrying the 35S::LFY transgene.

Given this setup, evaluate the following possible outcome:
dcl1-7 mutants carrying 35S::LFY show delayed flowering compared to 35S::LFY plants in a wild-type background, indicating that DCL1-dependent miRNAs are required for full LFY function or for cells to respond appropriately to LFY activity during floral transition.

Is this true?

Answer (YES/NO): NO